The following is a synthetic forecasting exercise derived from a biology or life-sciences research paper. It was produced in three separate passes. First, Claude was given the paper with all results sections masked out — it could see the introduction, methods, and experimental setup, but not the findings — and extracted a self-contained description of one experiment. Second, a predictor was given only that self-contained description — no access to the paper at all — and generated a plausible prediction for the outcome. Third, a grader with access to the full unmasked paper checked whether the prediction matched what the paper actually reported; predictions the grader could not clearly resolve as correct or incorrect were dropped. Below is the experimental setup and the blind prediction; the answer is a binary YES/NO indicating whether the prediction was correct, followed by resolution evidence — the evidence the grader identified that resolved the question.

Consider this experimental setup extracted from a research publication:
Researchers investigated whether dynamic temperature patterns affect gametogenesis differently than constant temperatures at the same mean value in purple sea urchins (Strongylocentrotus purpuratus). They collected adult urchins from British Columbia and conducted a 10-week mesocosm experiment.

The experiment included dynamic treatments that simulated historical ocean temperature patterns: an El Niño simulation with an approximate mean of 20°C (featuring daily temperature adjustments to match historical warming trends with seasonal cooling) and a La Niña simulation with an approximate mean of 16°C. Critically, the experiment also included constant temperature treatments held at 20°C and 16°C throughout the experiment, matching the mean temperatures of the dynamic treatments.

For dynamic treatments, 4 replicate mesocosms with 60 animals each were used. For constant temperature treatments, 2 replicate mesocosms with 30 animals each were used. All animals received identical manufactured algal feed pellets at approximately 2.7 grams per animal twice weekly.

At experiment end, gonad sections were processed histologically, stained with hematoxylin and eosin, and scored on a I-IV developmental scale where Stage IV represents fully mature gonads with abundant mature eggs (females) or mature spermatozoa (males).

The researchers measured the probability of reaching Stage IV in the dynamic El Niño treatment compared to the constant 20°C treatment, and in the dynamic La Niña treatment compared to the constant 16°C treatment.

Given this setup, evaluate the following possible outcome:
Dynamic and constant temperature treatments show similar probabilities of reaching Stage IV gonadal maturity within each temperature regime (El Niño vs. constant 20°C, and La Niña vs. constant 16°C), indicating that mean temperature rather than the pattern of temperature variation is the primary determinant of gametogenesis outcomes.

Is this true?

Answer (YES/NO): NO